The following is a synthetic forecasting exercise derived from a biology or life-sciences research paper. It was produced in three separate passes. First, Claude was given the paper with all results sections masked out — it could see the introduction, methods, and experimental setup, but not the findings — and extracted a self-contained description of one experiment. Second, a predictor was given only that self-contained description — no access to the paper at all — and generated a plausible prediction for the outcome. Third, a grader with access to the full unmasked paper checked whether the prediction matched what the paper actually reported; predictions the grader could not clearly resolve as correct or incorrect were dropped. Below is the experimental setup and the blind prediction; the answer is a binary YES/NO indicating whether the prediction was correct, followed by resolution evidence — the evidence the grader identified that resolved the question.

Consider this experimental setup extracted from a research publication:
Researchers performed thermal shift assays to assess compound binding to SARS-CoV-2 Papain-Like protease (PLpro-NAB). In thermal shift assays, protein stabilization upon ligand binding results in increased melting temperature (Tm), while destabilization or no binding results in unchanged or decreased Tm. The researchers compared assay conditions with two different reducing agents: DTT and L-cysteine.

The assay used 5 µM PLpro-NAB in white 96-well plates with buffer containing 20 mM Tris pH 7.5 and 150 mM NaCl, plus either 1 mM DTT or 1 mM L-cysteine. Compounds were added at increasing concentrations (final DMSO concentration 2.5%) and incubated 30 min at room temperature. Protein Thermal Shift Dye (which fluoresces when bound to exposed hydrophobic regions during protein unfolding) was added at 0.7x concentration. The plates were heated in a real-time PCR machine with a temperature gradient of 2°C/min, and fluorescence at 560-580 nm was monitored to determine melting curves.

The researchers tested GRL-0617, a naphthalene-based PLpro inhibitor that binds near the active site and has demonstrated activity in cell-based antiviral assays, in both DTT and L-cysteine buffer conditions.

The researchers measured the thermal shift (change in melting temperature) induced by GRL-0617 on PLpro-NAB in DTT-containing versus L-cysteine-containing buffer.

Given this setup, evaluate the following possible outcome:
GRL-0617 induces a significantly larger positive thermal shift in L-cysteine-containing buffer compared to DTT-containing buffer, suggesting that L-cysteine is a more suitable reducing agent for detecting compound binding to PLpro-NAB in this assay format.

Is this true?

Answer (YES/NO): NO